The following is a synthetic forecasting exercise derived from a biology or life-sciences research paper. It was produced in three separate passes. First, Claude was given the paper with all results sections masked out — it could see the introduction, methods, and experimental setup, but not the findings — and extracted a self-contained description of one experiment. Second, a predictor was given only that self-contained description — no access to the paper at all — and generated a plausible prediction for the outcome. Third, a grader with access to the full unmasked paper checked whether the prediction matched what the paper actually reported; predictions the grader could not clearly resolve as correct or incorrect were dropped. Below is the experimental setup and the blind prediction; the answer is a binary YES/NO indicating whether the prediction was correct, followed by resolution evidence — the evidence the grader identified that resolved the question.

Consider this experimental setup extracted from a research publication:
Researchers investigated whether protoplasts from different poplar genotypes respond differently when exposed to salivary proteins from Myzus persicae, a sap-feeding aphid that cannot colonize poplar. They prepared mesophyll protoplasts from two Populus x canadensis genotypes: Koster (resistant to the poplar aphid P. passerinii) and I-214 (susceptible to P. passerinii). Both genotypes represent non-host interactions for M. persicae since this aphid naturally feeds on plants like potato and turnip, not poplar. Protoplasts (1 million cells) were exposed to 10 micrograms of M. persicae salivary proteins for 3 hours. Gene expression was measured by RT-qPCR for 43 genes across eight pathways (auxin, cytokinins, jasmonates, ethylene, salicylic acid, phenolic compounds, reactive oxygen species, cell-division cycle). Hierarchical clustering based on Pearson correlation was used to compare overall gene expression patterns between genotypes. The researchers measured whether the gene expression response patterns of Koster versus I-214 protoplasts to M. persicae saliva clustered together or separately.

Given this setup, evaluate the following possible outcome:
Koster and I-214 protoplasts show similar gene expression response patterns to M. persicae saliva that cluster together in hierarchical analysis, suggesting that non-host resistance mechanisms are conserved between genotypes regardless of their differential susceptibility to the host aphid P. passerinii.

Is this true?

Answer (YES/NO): YES